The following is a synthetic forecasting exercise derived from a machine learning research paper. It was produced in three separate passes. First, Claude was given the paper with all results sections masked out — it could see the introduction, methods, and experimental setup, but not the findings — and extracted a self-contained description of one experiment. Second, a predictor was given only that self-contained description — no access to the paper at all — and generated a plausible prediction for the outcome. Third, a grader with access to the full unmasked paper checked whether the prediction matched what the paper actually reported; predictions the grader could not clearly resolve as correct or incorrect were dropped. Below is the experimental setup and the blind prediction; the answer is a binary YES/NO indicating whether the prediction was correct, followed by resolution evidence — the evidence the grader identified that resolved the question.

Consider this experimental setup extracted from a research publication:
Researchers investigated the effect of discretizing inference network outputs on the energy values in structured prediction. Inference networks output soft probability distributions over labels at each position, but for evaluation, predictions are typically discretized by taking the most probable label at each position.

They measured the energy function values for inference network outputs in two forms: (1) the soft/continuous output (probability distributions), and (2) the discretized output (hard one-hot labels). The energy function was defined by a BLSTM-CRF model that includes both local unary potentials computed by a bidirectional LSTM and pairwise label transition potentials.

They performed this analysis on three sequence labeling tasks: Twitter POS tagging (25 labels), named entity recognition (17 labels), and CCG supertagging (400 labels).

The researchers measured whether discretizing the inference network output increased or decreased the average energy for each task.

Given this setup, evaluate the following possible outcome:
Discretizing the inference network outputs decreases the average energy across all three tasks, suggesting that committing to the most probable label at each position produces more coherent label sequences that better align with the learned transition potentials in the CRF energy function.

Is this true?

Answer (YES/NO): NO